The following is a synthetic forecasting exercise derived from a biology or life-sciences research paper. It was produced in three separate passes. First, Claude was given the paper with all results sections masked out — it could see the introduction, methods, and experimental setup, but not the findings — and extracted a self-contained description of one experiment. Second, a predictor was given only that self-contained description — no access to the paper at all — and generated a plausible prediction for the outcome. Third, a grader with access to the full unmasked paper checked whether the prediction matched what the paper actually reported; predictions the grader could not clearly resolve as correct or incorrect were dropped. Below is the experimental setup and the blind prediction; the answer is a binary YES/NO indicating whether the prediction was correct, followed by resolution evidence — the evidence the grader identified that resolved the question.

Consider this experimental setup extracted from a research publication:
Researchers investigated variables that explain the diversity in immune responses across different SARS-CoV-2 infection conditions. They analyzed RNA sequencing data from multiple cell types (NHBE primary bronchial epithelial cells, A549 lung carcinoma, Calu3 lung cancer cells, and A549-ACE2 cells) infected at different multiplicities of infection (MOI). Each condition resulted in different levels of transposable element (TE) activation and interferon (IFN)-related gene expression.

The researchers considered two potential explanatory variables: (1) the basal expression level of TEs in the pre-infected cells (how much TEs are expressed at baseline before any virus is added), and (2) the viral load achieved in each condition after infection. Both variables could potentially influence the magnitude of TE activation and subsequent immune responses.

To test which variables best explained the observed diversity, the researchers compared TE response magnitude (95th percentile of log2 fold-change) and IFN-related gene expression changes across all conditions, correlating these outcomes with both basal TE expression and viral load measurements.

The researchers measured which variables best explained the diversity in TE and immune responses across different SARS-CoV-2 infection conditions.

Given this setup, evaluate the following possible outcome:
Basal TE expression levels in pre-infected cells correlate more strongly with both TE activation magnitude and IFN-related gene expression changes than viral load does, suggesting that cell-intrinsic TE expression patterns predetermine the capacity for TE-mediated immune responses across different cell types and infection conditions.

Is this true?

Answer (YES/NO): NO